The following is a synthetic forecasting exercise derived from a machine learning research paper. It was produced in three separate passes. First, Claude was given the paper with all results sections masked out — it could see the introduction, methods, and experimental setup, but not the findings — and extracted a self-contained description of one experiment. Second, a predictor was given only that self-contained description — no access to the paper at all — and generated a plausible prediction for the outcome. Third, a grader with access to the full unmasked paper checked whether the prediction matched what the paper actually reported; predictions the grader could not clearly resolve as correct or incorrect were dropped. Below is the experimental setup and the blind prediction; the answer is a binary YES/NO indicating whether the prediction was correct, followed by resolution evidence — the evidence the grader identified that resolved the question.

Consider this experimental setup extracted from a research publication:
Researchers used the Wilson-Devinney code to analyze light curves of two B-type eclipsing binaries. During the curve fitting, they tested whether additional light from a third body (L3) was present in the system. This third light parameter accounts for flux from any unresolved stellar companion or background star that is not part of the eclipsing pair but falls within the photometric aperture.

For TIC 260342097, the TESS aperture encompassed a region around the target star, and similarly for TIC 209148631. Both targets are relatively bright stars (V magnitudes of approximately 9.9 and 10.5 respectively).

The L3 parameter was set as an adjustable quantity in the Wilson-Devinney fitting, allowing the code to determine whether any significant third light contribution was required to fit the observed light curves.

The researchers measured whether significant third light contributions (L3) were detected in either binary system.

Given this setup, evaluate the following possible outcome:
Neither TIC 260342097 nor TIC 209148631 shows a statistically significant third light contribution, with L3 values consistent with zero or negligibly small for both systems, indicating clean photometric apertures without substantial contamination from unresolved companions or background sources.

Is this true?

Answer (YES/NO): YES